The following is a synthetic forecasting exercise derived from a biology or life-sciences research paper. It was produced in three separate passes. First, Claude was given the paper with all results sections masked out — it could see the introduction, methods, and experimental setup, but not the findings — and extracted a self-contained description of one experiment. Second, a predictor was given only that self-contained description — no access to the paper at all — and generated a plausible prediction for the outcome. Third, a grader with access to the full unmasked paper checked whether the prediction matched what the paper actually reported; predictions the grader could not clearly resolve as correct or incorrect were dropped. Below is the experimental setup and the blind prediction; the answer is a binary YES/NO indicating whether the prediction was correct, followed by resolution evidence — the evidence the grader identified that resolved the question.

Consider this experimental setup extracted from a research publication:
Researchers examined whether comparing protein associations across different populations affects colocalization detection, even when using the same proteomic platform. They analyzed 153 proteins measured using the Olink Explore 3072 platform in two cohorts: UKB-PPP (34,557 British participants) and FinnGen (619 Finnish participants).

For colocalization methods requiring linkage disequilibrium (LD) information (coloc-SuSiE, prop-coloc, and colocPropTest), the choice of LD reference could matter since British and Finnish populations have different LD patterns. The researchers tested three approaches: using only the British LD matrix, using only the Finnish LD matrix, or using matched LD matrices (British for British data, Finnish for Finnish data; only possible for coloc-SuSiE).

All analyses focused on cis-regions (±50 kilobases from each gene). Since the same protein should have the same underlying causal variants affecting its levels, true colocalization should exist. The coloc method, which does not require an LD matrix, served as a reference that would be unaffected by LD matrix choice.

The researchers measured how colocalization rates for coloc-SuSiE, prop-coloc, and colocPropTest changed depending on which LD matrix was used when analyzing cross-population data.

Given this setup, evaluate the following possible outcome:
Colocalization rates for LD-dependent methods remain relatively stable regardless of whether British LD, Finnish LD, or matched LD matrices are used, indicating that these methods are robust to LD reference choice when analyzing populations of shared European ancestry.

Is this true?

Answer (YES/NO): NO